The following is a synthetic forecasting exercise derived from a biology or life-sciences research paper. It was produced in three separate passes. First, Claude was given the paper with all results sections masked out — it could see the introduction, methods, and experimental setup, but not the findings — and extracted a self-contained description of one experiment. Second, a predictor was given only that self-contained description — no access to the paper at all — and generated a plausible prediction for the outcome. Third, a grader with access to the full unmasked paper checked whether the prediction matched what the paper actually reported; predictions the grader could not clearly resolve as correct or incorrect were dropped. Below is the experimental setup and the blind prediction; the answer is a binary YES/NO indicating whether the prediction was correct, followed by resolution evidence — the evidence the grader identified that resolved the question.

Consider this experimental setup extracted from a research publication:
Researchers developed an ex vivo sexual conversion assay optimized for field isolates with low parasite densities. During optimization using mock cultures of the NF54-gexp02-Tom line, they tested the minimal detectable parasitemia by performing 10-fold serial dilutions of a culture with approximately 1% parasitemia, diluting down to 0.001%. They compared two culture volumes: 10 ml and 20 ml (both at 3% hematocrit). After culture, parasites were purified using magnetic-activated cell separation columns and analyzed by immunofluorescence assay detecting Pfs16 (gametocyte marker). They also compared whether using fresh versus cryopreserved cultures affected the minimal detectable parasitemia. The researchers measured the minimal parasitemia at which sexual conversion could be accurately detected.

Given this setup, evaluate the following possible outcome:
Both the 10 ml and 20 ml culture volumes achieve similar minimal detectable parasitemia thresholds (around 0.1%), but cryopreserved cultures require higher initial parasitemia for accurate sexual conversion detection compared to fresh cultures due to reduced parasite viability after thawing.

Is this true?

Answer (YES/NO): NO